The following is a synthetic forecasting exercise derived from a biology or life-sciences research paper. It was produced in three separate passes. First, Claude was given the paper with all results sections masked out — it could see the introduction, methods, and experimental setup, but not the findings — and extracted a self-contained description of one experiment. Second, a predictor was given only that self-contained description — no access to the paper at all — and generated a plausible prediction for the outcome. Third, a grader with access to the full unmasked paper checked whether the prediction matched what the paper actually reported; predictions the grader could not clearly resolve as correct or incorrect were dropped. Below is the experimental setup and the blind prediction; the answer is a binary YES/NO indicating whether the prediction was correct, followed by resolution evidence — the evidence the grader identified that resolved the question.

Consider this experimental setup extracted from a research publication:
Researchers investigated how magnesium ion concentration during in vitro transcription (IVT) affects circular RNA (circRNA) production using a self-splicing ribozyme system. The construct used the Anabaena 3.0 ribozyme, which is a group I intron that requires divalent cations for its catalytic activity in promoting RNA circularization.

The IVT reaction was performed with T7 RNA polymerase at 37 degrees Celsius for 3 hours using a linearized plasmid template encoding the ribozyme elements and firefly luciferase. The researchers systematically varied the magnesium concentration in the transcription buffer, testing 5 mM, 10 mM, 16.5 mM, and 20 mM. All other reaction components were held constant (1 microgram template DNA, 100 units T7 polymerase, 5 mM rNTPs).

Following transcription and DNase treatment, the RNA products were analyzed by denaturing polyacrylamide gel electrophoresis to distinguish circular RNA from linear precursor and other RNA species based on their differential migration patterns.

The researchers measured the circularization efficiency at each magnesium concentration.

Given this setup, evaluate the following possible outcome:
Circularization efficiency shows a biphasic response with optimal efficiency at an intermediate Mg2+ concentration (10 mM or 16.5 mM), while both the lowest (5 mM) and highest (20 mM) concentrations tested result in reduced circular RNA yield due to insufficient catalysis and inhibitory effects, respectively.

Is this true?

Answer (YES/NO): NO